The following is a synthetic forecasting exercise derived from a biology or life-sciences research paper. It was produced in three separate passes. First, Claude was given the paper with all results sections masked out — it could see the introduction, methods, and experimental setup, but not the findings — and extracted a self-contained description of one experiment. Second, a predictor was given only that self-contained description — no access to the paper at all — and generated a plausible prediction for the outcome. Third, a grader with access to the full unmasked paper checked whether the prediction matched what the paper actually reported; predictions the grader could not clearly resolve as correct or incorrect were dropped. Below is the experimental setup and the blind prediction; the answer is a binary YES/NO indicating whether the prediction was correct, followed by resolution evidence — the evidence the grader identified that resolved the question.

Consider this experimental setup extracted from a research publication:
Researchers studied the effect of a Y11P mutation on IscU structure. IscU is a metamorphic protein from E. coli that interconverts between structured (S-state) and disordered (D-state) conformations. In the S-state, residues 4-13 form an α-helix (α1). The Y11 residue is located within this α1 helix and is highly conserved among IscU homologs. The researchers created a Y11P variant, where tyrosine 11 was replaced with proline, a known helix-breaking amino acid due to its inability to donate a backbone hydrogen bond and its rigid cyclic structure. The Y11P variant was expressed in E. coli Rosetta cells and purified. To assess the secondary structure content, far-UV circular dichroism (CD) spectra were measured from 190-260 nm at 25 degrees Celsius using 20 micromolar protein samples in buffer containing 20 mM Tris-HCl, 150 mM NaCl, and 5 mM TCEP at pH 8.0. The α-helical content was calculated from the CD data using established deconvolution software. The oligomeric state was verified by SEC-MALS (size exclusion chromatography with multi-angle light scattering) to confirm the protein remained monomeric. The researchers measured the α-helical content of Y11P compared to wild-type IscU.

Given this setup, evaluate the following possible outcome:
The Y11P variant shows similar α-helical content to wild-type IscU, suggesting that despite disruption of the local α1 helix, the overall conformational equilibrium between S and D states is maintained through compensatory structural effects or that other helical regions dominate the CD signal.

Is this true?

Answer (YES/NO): NO